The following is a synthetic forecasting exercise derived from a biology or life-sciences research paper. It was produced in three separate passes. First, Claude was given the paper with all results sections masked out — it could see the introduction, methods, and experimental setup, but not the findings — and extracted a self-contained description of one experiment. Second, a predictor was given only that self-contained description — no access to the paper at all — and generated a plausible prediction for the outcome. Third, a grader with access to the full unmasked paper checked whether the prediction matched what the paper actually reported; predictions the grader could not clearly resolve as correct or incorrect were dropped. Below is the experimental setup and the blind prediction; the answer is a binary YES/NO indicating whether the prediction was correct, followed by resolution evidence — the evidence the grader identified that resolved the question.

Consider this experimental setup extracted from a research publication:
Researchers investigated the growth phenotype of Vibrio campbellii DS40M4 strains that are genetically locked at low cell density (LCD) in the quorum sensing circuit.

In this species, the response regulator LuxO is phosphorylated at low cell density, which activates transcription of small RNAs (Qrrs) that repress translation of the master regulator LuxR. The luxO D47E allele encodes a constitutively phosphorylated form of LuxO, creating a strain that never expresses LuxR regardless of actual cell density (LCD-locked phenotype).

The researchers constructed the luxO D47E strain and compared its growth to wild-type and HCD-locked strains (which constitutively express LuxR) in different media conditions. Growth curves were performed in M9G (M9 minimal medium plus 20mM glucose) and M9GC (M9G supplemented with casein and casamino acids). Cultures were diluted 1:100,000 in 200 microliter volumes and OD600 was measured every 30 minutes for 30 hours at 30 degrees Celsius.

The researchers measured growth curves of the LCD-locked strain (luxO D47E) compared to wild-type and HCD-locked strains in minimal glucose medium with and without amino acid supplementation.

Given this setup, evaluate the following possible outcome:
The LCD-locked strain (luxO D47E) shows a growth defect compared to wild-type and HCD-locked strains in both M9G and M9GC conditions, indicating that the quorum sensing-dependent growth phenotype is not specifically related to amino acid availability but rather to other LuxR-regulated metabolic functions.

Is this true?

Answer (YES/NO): NO